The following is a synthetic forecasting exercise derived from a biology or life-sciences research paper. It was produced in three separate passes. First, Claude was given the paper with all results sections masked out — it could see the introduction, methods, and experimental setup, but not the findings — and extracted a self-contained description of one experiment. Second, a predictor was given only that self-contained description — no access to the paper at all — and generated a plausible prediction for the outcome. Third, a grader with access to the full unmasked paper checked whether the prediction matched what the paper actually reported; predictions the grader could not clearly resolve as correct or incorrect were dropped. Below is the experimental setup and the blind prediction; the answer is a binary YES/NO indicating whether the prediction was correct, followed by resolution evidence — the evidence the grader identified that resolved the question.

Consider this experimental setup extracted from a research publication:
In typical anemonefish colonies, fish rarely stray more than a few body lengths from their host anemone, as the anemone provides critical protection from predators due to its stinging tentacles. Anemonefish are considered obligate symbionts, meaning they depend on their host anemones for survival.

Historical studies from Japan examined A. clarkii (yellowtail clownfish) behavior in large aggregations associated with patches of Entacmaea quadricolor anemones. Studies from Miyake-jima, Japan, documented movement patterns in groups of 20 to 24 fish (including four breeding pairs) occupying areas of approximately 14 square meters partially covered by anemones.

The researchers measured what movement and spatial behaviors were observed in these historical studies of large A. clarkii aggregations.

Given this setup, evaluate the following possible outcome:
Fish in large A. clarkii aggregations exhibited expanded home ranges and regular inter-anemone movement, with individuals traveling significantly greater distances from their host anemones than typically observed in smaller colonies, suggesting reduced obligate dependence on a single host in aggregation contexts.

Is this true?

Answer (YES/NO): YES